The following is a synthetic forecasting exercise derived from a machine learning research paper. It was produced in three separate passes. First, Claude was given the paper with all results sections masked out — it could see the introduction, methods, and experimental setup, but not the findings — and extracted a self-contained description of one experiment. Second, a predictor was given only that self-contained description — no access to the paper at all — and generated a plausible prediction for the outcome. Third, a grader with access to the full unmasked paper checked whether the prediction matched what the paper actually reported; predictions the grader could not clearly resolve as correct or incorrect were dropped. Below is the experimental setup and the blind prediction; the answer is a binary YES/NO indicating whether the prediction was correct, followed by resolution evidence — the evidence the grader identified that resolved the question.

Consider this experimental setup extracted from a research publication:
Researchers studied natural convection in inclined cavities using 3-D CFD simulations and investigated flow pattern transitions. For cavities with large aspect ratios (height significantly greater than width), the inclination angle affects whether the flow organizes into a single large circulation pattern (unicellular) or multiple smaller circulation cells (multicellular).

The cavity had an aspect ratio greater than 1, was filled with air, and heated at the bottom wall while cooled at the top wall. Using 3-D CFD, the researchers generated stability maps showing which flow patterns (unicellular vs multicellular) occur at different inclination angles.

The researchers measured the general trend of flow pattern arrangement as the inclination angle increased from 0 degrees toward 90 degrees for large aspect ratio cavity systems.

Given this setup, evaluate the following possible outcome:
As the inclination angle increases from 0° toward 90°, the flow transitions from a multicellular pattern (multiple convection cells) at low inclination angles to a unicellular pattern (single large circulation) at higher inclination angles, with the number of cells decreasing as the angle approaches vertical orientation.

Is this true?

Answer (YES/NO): YES